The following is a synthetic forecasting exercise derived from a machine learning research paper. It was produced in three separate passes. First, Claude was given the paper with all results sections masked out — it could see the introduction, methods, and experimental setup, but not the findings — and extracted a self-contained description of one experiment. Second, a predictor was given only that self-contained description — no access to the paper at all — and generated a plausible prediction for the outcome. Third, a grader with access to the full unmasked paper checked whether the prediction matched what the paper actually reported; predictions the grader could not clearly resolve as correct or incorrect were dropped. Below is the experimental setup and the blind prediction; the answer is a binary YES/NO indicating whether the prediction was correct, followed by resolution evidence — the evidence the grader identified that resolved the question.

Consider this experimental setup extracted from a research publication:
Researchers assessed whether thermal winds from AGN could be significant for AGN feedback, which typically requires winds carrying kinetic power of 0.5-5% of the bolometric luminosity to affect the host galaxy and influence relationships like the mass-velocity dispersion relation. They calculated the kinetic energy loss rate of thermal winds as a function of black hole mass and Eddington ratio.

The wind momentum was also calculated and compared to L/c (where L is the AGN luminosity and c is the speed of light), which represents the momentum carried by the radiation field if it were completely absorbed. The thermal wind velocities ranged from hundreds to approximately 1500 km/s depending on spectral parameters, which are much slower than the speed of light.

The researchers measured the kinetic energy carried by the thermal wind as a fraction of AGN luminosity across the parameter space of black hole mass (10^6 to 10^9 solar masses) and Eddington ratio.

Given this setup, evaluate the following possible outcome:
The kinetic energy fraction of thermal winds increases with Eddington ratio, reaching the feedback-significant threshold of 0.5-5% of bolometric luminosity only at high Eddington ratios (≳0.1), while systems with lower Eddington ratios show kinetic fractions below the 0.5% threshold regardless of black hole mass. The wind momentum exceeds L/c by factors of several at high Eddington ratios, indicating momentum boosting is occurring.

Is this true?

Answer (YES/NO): NO